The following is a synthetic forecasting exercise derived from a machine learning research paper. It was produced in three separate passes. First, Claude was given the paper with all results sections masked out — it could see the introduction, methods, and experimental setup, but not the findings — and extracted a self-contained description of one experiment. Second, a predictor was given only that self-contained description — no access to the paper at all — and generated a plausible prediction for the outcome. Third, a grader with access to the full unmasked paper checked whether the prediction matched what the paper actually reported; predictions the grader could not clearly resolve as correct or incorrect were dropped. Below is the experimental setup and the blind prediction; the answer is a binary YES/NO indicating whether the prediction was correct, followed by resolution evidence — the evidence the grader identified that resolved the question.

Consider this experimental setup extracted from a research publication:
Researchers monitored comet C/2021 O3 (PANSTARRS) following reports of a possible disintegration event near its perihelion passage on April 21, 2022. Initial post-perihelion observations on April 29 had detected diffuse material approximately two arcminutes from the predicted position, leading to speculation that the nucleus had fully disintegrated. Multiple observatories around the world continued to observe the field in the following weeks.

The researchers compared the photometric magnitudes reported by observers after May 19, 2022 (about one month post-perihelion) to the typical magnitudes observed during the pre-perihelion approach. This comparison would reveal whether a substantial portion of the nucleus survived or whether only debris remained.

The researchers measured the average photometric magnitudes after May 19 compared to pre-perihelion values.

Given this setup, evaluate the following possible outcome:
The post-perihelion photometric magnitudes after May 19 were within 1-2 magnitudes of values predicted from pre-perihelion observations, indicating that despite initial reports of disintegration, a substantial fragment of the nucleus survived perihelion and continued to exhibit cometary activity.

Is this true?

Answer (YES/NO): NO